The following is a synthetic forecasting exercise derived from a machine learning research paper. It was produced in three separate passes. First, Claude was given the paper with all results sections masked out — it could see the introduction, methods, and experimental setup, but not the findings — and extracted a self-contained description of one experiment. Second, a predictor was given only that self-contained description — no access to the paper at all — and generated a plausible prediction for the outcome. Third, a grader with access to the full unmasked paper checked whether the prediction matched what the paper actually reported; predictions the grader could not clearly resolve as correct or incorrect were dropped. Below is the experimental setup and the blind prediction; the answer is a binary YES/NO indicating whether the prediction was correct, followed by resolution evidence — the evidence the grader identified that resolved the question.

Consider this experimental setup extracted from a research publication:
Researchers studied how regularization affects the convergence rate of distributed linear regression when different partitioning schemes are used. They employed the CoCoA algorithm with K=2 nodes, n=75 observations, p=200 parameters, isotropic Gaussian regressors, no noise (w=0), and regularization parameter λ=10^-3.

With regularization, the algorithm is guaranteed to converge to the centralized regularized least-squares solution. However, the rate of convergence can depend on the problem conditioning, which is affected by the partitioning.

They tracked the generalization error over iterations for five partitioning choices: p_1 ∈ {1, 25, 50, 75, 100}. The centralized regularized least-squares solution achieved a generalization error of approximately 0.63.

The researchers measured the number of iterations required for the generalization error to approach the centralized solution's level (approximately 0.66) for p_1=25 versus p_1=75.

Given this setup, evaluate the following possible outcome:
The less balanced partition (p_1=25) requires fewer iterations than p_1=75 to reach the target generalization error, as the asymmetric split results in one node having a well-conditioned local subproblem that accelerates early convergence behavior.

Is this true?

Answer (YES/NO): YES